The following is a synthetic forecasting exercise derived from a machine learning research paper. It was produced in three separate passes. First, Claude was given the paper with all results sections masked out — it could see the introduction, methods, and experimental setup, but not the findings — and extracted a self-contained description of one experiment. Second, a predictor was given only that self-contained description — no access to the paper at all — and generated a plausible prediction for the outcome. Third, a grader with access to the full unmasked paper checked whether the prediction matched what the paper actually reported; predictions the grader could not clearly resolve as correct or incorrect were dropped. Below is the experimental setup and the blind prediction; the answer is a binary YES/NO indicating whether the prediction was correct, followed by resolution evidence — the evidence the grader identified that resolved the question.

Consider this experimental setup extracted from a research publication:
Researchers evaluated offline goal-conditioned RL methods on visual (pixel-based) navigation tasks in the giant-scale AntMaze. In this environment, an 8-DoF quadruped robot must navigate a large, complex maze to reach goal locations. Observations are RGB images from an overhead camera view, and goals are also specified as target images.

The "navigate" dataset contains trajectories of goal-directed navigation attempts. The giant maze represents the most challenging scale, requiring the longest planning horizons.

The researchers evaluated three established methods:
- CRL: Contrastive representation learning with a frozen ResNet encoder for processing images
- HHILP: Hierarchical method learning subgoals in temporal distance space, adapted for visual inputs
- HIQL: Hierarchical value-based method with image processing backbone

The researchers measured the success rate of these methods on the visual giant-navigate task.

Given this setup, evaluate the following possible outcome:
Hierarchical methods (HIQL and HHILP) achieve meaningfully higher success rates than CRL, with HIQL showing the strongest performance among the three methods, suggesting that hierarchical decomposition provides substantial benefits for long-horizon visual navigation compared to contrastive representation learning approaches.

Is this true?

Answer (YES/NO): NO